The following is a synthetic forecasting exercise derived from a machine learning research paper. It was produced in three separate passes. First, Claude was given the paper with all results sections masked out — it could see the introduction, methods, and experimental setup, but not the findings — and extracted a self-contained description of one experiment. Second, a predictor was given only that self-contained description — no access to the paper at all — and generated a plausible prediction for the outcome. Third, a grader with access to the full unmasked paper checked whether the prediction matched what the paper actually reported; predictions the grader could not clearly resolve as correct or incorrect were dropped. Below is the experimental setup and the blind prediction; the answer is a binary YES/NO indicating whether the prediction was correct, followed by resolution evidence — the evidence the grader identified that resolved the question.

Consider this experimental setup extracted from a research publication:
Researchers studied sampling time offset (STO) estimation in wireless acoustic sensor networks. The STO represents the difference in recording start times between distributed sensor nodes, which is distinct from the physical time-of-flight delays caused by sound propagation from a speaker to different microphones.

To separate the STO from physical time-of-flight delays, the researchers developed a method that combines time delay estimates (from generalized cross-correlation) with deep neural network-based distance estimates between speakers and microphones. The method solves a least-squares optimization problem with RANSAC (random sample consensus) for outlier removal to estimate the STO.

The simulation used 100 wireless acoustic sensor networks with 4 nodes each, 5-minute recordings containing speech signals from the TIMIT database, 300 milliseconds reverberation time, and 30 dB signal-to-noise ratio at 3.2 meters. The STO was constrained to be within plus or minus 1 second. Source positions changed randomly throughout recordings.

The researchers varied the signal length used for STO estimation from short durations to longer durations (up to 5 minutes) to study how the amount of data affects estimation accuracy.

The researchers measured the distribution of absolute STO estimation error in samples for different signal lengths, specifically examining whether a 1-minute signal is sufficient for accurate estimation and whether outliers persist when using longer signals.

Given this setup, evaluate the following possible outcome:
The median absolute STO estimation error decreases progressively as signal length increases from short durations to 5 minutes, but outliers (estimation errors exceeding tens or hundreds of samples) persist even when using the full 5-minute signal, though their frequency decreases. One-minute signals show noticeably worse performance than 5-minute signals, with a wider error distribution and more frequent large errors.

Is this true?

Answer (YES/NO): NO